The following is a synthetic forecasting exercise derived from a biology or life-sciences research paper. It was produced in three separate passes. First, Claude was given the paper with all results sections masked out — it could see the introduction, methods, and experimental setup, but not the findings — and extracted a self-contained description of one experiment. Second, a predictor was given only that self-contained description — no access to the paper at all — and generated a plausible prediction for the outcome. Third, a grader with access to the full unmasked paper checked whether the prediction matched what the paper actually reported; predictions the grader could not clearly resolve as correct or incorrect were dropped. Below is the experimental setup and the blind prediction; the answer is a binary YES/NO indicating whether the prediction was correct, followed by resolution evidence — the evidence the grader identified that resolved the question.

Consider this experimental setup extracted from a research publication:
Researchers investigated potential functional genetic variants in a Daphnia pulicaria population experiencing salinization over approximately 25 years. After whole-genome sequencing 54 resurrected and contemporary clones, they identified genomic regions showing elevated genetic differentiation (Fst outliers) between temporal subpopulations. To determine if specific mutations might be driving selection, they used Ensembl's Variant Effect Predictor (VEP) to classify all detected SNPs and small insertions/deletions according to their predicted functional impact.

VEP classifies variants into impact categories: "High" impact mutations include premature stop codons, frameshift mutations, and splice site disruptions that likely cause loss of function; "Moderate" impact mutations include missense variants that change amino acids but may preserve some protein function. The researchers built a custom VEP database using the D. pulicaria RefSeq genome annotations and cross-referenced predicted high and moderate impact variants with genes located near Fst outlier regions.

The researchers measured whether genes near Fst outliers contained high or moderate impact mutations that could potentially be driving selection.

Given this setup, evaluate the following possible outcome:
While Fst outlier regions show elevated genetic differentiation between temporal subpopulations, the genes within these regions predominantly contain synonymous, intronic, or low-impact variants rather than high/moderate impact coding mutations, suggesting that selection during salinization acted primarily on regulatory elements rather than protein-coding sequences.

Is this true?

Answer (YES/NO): NO